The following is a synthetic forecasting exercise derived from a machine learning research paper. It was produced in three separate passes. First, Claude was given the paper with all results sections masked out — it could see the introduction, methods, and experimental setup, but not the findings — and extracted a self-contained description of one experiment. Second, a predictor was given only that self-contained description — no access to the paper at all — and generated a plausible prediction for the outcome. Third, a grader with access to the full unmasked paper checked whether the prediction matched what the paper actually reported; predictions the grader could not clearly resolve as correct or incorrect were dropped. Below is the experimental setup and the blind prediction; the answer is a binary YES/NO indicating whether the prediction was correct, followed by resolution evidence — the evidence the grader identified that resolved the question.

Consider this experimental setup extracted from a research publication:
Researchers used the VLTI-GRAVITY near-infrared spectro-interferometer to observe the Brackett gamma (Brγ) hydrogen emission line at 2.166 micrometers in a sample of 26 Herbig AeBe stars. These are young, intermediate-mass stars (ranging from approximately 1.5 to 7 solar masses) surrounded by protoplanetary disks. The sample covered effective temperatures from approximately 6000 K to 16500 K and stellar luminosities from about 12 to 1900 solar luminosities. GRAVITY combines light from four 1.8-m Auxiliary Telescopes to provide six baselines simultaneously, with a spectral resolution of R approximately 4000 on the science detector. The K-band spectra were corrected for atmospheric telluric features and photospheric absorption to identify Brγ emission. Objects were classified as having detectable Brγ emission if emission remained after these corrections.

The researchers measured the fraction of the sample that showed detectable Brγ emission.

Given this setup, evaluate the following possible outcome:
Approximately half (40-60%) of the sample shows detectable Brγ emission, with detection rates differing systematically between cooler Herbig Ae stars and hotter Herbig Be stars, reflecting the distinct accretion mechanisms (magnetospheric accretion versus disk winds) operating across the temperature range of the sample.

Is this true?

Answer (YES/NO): NO